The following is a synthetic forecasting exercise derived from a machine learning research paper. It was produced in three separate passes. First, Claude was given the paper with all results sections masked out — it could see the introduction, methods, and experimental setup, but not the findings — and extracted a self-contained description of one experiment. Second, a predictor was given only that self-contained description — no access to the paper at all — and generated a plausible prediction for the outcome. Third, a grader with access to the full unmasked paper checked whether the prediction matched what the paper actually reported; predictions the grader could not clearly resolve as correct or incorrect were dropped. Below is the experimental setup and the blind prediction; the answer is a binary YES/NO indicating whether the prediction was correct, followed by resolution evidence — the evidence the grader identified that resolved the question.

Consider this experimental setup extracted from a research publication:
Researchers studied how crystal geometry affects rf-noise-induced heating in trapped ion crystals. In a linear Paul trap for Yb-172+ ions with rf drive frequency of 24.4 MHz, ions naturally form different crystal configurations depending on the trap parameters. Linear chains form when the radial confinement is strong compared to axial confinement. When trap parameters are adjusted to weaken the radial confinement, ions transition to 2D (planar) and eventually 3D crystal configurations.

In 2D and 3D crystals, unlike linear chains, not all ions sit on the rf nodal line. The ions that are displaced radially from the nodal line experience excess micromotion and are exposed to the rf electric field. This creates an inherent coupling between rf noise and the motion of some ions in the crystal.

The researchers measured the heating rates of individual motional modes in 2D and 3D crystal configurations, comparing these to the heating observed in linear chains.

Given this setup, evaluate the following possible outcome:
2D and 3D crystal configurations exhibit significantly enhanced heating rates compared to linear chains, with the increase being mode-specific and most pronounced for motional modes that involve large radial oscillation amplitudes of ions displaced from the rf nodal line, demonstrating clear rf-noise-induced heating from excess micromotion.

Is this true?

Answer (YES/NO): YES